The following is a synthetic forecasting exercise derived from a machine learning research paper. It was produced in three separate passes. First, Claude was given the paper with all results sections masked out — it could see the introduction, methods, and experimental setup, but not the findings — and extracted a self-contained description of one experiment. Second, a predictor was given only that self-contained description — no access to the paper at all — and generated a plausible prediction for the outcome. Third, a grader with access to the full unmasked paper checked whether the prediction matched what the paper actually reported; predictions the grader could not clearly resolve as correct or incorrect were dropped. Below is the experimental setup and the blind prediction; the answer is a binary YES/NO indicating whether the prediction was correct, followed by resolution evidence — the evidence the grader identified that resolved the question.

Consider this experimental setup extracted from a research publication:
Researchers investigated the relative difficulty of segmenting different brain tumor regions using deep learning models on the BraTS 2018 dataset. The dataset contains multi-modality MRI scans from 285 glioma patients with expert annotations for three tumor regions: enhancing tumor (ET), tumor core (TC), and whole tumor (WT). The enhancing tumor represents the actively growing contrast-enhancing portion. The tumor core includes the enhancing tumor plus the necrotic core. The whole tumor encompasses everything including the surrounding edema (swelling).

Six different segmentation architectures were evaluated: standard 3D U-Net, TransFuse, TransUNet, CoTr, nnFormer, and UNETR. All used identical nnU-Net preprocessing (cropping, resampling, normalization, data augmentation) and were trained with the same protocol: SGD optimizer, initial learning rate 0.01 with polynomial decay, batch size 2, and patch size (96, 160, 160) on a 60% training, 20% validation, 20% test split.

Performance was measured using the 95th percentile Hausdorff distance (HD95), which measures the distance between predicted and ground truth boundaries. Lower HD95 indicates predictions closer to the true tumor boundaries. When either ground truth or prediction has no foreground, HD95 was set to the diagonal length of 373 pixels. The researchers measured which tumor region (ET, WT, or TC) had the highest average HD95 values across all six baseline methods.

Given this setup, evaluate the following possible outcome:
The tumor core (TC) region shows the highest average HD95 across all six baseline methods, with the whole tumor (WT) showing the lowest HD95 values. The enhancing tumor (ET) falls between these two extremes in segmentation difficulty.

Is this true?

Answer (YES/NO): YES